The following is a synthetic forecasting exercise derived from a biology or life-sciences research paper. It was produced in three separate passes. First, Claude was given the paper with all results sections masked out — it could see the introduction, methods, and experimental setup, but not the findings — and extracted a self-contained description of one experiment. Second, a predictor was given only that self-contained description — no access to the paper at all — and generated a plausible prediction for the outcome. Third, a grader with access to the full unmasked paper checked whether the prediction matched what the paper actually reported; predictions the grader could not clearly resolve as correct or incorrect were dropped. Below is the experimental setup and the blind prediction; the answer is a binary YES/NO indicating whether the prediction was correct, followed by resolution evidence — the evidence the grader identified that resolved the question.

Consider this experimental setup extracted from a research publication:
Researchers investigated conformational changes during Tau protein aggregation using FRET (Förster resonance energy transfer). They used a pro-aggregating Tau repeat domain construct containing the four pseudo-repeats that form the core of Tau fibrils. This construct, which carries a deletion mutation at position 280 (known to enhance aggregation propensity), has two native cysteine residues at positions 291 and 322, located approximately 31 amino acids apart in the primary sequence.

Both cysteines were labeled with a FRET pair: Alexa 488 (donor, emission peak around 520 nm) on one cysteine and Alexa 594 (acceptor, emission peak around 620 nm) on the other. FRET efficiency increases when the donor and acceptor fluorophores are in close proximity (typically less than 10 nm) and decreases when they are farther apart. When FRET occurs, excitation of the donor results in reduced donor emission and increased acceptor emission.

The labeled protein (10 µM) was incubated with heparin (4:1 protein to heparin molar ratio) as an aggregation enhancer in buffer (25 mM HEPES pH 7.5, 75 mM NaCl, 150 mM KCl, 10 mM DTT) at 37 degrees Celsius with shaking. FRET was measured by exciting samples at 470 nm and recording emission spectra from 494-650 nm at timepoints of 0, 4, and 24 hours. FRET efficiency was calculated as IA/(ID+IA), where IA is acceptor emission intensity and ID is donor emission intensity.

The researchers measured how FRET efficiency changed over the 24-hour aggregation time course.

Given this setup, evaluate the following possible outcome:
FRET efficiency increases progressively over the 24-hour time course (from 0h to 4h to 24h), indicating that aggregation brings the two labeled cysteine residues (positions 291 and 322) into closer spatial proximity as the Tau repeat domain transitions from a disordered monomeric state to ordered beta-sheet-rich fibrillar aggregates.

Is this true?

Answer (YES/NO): YES